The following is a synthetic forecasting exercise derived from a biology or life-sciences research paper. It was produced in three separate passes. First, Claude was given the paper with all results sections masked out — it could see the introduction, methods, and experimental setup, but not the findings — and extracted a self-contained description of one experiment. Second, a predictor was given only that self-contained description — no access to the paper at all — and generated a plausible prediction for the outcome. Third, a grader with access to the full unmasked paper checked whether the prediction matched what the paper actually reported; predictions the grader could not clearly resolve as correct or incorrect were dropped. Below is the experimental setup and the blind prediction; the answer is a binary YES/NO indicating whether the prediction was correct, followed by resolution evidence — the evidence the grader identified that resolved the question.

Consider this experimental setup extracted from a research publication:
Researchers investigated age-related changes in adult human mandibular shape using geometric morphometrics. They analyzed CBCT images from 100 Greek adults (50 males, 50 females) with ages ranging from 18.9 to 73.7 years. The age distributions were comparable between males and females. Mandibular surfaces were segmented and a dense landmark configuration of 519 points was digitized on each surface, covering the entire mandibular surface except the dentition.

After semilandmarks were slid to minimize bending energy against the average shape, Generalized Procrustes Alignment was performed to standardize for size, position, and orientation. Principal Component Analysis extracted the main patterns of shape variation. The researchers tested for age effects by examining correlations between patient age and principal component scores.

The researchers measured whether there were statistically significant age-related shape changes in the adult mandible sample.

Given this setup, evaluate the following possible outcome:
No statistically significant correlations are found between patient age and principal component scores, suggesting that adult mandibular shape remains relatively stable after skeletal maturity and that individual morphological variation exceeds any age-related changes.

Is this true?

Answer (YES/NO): YES